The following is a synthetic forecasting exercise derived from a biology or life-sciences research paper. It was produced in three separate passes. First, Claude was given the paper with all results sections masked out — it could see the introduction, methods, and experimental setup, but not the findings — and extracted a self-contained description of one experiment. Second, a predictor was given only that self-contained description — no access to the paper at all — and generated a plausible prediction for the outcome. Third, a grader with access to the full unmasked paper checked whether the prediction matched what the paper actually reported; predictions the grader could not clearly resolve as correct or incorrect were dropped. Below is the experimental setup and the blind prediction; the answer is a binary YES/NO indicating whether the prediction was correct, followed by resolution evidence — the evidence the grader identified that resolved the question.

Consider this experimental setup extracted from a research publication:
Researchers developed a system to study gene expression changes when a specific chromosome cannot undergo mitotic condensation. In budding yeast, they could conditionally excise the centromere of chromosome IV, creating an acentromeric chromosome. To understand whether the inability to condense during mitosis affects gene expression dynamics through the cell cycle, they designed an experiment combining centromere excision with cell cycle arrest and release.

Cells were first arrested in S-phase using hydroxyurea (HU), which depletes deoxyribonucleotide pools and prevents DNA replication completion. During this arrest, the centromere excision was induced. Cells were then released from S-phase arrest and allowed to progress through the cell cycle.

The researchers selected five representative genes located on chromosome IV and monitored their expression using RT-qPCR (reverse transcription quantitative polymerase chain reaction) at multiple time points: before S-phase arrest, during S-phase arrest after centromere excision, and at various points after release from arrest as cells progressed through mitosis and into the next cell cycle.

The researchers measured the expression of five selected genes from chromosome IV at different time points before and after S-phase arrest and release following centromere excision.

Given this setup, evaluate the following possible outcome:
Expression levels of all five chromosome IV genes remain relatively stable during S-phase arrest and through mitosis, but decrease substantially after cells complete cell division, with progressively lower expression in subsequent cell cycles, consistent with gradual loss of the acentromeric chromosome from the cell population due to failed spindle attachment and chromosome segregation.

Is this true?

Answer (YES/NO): NO